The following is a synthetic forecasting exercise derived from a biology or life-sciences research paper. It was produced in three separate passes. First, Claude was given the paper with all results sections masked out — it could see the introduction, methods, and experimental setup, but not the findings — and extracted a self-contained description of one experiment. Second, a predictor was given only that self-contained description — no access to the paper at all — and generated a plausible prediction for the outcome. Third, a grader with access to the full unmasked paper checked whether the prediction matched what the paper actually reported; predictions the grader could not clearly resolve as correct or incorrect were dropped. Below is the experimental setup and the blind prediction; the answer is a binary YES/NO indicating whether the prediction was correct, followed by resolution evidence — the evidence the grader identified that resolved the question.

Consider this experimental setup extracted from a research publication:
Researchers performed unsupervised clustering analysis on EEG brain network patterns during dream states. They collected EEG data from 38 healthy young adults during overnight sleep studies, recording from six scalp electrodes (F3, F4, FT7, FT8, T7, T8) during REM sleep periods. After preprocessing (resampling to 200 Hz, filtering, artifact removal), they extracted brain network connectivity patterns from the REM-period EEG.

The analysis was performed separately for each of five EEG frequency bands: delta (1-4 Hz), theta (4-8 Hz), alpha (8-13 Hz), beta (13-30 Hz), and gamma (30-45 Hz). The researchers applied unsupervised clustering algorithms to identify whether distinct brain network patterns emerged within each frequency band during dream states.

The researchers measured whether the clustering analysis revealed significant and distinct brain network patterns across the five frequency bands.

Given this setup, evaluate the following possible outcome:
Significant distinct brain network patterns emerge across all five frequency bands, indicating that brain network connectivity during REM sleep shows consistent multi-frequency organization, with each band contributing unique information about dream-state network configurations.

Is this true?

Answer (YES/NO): YES